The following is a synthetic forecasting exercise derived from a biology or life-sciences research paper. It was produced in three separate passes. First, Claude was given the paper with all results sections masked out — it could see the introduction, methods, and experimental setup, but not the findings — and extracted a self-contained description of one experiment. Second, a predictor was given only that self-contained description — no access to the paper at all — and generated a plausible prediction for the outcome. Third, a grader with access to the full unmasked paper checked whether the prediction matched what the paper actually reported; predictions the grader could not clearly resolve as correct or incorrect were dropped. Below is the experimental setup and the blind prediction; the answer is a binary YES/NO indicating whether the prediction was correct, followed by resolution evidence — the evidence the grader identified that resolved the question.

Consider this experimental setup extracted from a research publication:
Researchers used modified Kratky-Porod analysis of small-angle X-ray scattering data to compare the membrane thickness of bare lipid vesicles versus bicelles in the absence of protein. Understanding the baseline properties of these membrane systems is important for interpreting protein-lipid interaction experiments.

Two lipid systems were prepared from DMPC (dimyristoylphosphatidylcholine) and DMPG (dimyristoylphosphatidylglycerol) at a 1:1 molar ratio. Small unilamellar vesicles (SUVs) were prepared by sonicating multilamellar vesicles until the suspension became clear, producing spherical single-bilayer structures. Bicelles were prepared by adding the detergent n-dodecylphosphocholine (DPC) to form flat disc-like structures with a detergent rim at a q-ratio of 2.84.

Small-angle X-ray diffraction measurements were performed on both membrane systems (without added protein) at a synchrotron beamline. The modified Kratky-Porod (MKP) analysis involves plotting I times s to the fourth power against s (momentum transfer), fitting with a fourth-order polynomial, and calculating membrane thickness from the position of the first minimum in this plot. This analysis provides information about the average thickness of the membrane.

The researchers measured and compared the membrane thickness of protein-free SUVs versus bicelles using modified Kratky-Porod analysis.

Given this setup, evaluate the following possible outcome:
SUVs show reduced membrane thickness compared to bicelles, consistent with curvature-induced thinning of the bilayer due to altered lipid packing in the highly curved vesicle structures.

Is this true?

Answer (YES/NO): NO